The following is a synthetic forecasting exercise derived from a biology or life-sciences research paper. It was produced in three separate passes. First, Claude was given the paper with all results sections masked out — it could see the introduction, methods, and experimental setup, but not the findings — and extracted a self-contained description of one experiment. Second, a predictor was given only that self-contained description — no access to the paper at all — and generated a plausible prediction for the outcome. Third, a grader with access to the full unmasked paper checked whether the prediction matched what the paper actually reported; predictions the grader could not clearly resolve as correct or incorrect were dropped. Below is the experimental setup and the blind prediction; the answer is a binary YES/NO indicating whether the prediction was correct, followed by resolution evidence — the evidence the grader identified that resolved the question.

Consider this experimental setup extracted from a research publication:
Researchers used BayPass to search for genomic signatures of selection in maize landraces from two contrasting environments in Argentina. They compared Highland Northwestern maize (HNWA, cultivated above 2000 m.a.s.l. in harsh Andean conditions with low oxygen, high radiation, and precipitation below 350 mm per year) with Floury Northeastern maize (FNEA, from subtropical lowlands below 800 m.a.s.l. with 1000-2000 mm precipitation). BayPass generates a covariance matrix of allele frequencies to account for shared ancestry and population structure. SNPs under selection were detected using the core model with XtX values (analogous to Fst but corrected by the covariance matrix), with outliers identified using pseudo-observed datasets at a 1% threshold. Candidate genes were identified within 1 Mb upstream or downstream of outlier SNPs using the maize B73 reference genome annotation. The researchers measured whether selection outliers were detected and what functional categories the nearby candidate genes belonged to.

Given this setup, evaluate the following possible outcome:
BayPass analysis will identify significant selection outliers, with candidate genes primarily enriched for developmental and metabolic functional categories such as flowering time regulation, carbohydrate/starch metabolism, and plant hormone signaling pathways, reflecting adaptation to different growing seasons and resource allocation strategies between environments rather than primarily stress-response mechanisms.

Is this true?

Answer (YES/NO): NO